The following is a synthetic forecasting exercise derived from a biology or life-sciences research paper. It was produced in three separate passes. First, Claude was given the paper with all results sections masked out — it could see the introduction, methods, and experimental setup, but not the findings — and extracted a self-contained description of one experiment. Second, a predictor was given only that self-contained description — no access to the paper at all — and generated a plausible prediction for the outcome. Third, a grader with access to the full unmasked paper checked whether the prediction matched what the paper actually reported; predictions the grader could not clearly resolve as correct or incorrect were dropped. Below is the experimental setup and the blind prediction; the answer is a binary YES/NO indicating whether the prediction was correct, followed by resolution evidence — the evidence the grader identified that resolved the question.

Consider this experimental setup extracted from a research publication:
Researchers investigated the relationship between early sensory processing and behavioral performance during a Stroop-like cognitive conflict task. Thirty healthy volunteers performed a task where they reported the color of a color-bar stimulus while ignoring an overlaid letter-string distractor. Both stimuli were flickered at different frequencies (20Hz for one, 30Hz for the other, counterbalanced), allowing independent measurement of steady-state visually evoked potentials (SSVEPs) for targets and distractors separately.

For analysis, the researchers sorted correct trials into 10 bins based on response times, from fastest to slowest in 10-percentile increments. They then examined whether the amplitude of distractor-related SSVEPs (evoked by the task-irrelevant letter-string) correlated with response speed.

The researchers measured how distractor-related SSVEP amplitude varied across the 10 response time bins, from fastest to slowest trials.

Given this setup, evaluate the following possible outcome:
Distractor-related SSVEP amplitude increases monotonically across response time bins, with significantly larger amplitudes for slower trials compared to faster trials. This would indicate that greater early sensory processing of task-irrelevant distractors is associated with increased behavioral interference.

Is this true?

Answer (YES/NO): NO